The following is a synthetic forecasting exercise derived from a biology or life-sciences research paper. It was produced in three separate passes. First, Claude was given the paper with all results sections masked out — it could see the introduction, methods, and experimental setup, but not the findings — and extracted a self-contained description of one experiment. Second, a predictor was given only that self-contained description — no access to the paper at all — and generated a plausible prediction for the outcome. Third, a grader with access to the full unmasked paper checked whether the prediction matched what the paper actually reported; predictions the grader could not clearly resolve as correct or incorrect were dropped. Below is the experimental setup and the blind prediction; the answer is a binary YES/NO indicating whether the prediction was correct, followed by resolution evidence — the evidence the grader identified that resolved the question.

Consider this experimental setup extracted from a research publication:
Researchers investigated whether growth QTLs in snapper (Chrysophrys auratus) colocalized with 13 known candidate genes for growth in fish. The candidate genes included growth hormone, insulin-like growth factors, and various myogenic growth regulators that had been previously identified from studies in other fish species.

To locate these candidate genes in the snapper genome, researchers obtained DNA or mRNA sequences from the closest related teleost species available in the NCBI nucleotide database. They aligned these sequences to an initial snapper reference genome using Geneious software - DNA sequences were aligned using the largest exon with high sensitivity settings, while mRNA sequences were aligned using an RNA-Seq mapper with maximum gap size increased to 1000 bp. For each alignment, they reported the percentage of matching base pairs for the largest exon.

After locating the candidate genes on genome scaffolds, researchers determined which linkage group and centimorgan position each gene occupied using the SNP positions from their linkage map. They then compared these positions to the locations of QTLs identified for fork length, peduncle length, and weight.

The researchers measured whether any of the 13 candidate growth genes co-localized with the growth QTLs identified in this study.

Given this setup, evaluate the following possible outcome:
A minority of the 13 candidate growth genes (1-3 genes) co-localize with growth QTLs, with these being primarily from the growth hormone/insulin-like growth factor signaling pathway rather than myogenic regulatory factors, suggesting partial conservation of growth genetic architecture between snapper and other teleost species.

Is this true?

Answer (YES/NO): NO